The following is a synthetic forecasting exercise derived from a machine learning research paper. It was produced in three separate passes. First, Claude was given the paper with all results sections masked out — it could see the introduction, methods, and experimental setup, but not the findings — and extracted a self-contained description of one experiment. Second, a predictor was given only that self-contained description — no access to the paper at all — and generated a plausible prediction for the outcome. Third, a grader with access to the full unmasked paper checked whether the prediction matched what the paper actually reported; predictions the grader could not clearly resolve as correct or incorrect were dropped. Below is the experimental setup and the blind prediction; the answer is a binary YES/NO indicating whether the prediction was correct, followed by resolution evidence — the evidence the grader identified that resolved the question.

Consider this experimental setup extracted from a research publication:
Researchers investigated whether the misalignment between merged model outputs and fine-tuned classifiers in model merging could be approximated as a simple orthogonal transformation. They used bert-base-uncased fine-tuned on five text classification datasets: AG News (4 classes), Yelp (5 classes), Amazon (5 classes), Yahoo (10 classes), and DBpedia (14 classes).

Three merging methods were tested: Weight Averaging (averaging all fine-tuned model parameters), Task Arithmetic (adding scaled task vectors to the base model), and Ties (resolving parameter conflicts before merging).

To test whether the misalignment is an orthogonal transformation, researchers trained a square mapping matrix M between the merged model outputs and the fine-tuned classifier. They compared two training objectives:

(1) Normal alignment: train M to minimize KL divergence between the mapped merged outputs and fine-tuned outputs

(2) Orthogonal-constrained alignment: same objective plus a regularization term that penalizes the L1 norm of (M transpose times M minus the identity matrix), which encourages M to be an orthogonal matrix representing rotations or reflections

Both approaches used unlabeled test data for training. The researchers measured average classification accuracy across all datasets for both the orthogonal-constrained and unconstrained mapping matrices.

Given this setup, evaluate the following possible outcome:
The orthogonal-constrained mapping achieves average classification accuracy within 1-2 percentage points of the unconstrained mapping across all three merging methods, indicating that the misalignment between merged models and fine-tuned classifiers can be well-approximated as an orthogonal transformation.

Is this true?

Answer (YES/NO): YES